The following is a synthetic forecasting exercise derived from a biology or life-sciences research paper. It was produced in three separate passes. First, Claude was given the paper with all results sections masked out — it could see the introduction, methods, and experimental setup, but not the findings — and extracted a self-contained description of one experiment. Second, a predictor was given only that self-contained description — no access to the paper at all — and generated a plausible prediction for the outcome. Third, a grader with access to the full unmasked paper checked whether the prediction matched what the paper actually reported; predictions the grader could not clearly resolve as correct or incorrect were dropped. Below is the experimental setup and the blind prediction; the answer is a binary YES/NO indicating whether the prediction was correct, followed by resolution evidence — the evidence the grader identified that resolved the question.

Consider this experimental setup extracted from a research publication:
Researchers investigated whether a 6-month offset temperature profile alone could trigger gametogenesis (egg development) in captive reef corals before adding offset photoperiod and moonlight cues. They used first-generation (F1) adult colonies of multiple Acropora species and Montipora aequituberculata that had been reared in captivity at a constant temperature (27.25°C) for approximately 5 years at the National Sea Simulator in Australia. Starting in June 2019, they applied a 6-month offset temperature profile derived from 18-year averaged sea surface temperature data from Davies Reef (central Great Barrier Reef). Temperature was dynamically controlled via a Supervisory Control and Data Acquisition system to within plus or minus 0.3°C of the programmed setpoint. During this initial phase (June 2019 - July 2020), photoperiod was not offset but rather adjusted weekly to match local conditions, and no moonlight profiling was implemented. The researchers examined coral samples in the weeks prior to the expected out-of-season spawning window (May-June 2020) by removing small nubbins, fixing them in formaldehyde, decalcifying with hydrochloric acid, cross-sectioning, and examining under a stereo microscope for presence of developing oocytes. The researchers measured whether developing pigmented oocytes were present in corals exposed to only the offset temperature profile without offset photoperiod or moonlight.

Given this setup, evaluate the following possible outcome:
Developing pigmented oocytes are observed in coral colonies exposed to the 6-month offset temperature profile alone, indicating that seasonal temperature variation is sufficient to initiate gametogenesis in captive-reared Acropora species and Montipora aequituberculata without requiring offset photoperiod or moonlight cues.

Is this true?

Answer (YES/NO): NO